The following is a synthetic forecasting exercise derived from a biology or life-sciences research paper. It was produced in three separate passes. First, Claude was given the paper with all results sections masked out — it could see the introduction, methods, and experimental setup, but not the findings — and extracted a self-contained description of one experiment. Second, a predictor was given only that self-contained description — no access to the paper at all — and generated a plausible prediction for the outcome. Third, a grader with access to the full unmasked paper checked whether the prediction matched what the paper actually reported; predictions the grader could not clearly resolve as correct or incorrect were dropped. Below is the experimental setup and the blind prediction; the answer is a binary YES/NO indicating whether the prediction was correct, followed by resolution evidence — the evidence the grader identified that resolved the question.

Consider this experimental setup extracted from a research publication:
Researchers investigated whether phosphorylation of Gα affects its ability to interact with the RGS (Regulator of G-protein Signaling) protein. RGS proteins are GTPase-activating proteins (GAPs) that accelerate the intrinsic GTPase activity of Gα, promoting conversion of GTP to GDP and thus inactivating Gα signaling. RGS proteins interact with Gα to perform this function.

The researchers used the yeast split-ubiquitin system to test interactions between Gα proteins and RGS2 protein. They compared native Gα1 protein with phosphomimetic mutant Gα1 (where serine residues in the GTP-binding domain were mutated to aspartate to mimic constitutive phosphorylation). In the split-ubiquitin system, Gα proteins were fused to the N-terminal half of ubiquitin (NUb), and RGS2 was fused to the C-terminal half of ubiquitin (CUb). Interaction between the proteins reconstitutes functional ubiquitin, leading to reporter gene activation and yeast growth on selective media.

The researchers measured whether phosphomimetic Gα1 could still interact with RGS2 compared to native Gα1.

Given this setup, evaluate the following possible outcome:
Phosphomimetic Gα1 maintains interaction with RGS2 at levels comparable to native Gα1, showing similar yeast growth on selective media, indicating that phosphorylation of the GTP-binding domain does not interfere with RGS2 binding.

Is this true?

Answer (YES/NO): YES